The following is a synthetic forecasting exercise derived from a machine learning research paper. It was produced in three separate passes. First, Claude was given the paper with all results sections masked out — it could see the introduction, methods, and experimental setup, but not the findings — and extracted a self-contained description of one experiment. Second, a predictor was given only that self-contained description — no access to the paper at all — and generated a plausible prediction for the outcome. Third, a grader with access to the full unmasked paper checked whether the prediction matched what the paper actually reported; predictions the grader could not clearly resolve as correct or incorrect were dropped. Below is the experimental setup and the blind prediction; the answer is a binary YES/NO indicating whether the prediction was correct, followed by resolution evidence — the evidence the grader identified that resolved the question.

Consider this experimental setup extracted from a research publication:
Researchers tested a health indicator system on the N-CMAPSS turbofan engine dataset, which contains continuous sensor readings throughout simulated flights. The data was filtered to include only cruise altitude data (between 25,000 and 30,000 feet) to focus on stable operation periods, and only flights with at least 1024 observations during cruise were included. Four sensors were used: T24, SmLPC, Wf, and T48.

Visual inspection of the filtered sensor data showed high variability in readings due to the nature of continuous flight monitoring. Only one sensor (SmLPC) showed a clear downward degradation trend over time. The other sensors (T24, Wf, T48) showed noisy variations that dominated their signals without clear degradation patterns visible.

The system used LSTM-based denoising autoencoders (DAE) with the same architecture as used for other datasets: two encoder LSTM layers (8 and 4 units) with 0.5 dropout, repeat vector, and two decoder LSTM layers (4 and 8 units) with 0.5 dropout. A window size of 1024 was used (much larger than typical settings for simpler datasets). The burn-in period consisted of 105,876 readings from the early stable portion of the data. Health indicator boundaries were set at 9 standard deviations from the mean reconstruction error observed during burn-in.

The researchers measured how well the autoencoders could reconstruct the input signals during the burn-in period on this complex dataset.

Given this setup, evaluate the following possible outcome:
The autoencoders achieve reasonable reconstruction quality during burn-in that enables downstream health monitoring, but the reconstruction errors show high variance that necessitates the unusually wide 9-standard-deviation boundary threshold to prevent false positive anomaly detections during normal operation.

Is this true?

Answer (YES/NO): NO